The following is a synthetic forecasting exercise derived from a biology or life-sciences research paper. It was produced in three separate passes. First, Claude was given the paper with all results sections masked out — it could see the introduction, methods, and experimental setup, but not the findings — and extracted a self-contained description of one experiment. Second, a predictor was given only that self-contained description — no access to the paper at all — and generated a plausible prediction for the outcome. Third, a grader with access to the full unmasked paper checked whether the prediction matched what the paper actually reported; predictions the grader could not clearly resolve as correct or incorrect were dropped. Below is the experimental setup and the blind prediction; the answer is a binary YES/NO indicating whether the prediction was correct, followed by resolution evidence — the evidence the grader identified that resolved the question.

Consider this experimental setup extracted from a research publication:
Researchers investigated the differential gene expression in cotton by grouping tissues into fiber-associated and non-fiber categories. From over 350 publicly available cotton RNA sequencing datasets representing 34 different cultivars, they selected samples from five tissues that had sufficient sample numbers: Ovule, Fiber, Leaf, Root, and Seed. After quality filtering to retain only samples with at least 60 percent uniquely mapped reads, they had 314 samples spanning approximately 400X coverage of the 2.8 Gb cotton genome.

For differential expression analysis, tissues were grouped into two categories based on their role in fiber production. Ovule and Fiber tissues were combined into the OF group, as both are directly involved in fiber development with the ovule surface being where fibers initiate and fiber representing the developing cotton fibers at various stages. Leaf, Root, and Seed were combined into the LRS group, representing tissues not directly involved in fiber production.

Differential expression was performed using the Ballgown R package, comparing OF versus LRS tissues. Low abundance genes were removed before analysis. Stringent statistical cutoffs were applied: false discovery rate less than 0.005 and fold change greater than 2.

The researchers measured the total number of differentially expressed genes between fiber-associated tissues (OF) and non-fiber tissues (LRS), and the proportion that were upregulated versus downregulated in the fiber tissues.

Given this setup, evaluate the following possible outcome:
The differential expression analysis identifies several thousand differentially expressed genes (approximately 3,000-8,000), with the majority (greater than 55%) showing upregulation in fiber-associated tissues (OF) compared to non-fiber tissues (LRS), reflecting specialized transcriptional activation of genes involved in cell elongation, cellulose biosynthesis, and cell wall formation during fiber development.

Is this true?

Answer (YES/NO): NO